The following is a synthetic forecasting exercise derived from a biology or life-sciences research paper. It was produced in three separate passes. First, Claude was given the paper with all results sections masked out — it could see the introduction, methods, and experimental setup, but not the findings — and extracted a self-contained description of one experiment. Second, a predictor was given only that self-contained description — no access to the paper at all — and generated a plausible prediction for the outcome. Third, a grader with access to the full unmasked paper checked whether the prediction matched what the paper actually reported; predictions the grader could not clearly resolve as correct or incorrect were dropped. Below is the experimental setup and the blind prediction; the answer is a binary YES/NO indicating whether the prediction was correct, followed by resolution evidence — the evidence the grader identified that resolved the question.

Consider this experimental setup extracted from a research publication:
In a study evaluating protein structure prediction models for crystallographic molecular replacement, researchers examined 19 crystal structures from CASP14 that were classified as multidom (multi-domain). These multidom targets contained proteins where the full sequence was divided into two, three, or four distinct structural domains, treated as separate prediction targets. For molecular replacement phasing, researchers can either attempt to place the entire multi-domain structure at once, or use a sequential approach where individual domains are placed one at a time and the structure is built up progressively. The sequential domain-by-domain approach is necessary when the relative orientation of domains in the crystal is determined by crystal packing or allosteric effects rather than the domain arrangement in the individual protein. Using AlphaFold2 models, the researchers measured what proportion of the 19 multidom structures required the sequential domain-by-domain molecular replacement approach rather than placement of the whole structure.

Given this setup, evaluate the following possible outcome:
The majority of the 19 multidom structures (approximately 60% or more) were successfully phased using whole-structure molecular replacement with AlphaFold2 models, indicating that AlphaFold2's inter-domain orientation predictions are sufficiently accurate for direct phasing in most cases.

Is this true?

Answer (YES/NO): YES